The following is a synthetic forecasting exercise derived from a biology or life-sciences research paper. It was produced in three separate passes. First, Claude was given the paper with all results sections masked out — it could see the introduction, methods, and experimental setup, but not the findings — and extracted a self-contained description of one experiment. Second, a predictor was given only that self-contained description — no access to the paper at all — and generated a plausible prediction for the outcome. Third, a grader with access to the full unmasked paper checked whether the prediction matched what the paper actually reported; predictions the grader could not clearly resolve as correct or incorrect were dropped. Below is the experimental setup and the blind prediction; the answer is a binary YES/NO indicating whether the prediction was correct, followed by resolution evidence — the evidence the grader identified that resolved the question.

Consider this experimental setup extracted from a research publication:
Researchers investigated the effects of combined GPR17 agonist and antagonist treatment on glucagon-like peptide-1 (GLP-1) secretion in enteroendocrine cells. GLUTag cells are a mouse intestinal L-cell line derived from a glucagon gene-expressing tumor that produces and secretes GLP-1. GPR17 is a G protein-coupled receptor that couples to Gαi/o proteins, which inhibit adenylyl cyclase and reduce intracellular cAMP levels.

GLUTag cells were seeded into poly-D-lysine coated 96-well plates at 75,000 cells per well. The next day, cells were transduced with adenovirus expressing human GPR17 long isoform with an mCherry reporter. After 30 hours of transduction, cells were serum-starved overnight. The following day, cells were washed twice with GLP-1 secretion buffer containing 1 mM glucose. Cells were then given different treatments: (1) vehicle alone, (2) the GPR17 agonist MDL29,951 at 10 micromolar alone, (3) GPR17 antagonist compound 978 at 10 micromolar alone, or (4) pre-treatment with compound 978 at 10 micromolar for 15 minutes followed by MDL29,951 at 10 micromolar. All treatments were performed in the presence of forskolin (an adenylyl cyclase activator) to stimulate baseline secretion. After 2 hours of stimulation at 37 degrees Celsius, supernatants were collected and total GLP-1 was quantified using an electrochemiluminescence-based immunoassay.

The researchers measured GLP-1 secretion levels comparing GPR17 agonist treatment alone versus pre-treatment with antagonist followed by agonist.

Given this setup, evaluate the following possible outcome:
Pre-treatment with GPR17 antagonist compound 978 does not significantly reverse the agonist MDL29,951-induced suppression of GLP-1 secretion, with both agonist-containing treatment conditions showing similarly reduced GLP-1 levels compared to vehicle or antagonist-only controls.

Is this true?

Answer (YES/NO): NO